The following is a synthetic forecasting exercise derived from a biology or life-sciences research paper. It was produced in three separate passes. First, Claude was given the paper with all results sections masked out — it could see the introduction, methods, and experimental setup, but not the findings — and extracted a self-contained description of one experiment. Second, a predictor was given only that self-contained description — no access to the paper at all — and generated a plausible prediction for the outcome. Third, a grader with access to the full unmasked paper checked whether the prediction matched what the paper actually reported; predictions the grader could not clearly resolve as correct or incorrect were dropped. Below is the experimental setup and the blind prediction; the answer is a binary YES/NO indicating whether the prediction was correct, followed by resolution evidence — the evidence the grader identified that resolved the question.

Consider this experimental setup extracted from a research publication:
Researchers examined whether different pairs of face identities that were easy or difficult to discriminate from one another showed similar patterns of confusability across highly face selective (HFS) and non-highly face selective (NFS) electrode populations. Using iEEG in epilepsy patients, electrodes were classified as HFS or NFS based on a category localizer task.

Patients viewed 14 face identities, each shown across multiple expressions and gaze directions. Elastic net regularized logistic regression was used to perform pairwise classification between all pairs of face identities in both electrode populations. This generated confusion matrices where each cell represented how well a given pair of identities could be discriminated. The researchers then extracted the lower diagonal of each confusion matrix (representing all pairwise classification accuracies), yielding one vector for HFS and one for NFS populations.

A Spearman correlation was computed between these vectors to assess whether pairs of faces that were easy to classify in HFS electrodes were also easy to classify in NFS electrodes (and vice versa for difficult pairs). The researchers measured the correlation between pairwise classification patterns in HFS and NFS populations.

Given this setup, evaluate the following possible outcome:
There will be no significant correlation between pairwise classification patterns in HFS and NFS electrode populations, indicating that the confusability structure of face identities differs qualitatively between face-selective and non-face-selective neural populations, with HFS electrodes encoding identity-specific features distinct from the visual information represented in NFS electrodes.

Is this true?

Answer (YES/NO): NO